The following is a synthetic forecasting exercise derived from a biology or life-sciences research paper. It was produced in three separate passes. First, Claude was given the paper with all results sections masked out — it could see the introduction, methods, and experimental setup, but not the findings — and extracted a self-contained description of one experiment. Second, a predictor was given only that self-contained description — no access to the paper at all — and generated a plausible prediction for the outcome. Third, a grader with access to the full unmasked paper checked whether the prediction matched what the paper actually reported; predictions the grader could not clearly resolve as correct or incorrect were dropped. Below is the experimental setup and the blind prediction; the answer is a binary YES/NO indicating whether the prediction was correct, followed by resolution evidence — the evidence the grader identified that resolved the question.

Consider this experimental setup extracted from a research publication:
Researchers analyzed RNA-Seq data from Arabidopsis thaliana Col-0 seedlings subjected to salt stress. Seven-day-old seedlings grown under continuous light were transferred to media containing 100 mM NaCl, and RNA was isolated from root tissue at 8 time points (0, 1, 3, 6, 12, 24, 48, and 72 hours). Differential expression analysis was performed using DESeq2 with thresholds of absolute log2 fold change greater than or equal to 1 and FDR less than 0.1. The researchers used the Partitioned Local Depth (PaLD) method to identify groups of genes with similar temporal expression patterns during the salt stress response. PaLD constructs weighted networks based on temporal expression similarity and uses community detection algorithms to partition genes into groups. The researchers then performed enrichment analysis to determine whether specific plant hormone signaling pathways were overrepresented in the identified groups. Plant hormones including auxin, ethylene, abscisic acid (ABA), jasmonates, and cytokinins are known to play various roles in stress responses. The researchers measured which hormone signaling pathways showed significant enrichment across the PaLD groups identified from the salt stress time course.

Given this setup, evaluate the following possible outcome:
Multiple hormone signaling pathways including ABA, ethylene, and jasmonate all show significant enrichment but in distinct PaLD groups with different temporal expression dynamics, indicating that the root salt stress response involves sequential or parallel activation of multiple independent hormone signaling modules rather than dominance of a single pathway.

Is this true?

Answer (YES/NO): NO